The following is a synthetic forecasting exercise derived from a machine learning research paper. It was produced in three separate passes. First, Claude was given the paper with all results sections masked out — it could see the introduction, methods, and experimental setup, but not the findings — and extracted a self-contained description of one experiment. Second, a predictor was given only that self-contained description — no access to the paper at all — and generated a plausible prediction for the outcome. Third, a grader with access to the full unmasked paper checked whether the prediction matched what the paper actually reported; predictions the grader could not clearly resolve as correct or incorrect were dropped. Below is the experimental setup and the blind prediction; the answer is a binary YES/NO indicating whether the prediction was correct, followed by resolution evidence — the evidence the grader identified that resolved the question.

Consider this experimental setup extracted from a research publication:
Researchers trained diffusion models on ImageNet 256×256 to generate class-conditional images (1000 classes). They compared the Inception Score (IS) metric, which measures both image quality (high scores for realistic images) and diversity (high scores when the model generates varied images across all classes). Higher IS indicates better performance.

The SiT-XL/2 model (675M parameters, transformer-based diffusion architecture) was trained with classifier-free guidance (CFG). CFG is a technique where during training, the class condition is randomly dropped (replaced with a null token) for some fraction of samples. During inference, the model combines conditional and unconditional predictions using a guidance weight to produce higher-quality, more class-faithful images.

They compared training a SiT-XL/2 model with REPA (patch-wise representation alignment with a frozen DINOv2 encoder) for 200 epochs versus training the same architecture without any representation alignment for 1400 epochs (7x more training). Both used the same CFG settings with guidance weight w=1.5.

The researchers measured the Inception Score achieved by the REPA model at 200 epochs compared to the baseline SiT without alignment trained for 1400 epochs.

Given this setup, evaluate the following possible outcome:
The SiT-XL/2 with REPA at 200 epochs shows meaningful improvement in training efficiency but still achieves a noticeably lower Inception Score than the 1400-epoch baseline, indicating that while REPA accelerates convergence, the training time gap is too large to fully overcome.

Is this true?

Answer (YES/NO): YES